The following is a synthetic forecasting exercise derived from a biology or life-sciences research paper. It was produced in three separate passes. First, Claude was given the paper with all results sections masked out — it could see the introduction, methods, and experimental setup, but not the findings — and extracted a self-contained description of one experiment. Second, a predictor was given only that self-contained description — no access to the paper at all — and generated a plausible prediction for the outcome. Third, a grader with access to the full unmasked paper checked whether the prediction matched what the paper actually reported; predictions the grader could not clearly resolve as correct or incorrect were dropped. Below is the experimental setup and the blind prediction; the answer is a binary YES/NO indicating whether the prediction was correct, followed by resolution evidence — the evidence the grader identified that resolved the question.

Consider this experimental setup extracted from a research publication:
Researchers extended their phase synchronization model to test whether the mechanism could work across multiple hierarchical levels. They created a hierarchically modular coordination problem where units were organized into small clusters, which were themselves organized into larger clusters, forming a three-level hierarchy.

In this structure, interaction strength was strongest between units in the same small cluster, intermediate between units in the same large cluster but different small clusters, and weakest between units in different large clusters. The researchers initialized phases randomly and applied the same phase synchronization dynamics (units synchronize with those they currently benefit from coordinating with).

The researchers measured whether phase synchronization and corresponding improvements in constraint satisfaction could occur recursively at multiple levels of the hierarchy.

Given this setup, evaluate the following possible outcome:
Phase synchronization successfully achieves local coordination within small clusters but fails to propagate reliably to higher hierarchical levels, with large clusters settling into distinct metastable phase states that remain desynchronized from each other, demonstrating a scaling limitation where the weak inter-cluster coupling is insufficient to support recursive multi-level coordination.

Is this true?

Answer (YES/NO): NO